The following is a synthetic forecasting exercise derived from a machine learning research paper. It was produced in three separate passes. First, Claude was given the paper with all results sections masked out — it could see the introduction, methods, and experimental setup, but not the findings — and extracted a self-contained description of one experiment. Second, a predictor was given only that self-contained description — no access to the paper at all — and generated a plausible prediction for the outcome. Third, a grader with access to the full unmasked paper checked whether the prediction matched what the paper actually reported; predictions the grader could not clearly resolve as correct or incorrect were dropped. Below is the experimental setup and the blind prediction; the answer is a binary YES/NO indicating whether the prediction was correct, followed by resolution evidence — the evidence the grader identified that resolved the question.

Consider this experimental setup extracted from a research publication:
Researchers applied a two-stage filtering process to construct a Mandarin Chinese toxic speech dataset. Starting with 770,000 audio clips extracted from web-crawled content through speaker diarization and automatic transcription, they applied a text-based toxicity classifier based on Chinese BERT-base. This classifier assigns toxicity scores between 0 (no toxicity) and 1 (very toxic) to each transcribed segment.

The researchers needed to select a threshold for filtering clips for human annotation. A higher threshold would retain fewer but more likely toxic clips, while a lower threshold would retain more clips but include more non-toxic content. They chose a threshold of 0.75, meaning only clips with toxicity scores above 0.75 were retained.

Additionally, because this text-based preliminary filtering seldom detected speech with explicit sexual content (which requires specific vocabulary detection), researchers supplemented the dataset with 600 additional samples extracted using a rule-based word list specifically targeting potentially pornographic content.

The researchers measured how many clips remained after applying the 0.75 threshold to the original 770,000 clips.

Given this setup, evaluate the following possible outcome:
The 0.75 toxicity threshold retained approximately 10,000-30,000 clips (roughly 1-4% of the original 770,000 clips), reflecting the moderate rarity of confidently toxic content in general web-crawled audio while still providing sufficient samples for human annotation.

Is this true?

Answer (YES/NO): NO